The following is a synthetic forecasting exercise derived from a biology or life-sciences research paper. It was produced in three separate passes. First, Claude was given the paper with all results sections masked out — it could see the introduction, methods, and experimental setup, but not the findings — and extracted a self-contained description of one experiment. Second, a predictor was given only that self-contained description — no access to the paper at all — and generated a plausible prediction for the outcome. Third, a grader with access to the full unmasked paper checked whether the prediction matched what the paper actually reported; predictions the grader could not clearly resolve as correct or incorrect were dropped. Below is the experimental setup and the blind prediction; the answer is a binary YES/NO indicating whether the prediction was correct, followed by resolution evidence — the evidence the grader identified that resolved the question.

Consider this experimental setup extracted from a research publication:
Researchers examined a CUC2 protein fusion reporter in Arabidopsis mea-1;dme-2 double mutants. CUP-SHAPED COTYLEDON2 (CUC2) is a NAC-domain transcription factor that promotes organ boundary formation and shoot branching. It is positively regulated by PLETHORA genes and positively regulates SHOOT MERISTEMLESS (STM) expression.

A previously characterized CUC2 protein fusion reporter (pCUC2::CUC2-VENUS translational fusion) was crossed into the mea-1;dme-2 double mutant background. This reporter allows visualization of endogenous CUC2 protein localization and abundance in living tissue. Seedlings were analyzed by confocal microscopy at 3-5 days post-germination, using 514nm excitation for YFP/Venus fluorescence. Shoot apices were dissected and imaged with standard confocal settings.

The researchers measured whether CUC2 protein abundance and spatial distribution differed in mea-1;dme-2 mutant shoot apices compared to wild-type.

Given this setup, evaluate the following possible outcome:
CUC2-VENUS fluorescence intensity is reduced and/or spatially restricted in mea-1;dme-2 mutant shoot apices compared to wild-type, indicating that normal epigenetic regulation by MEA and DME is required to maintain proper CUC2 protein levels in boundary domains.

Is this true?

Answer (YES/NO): NO